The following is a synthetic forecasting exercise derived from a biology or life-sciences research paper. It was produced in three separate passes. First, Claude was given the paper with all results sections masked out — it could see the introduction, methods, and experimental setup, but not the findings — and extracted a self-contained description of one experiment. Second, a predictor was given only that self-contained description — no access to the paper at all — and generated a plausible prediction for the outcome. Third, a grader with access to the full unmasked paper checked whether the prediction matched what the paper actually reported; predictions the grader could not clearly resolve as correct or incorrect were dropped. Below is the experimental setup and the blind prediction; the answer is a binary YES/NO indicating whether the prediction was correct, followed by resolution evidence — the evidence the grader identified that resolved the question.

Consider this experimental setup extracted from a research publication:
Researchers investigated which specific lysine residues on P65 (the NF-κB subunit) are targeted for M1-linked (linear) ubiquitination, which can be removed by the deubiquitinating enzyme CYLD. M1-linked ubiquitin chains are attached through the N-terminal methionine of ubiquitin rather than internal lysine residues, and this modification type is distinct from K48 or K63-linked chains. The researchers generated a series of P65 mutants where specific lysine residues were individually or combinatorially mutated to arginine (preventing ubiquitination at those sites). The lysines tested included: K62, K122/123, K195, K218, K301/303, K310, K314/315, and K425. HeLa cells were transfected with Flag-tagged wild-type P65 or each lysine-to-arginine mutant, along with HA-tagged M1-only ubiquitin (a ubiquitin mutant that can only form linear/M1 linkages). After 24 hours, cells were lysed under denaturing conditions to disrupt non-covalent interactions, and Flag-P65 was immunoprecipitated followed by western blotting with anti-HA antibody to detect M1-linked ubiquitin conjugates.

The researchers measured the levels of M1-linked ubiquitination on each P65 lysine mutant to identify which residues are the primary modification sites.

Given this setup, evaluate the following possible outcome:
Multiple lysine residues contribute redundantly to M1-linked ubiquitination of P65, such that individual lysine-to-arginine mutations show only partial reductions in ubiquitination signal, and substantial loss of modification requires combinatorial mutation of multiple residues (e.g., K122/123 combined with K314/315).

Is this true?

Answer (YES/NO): NO